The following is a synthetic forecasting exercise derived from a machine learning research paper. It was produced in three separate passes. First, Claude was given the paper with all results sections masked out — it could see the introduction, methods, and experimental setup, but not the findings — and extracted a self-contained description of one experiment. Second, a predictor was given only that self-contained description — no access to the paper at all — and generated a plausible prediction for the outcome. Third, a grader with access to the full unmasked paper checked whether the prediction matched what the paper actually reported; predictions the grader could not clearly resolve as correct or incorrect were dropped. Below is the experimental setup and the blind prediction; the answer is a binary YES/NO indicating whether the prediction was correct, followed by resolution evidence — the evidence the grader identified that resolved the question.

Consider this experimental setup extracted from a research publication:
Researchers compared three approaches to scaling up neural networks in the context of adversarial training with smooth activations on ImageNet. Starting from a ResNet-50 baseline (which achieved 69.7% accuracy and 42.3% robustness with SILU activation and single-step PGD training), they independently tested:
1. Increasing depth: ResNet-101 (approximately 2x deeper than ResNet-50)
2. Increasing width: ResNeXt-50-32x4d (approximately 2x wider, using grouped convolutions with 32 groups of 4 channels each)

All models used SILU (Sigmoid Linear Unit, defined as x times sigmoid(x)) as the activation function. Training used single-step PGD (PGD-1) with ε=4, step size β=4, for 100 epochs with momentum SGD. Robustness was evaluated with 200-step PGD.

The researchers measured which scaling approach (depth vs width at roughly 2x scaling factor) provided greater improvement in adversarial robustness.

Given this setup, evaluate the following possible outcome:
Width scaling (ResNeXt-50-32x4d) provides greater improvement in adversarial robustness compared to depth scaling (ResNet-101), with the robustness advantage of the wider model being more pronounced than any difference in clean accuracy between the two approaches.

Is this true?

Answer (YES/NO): NO